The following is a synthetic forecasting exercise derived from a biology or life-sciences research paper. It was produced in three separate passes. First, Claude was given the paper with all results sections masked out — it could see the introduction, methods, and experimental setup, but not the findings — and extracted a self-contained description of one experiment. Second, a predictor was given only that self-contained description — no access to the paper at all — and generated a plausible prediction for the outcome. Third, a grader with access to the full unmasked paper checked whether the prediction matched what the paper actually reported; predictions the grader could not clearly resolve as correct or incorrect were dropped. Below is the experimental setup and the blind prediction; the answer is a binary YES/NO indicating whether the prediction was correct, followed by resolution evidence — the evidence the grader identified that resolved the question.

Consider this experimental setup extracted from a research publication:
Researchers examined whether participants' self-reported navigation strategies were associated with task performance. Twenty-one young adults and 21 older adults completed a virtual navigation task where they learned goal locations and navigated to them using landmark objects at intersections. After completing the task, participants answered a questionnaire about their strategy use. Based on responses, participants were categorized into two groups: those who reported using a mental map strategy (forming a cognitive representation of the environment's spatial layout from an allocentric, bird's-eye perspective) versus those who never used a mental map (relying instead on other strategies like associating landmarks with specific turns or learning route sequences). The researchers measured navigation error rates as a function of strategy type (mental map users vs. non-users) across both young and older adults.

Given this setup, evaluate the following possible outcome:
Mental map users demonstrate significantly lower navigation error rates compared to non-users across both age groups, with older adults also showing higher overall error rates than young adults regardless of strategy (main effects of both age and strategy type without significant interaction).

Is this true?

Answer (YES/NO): YES